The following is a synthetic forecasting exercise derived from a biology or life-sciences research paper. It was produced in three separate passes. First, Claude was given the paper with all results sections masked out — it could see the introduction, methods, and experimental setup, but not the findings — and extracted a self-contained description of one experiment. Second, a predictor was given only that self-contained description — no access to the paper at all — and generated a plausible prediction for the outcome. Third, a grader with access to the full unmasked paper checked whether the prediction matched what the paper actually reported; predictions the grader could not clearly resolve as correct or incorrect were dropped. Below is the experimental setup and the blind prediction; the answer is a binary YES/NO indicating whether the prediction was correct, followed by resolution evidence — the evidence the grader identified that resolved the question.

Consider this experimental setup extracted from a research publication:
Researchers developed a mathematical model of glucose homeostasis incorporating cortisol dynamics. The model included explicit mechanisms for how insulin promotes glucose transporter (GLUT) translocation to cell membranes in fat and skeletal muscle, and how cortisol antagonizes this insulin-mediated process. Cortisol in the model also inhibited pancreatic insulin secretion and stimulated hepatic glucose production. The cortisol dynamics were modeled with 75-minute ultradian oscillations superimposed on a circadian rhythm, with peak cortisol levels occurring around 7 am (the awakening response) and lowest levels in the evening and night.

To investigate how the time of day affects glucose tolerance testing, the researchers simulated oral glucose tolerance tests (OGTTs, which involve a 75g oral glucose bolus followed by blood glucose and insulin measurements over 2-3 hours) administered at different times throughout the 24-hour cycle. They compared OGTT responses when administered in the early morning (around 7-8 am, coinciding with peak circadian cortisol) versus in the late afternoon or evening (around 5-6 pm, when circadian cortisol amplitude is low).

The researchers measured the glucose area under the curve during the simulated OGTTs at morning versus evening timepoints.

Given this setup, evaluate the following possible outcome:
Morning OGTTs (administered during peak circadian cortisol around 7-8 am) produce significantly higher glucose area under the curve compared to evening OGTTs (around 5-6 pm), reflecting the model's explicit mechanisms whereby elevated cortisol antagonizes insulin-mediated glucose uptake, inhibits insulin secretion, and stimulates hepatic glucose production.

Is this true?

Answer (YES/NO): NO